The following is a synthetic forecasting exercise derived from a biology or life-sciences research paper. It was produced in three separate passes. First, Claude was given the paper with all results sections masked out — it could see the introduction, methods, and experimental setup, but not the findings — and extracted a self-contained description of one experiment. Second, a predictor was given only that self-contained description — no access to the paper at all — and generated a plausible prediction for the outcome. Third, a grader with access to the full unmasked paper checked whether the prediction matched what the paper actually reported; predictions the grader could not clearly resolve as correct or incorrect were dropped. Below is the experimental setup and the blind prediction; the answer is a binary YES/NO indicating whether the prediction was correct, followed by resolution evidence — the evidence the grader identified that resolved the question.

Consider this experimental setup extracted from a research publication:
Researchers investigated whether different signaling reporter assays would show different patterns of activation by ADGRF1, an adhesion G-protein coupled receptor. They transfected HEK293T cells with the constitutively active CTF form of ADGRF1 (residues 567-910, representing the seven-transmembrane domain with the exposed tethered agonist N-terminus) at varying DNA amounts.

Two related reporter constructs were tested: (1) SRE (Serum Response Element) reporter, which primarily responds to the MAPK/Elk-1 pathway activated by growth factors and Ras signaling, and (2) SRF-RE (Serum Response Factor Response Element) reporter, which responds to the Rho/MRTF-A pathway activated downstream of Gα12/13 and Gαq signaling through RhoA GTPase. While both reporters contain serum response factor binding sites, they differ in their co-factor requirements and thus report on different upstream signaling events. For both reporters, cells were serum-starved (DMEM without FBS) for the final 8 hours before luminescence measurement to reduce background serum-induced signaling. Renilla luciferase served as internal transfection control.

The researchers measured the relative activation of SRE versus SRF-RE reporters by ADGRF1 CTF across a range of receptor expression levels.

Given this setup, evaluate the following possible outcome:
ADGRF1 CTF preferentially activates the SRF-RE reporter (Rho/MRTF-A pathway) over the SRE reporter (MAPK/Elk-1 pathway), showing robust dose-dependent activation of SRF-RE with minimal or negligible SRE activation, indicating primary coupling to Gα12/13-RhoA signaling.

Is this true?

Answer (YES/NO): NO